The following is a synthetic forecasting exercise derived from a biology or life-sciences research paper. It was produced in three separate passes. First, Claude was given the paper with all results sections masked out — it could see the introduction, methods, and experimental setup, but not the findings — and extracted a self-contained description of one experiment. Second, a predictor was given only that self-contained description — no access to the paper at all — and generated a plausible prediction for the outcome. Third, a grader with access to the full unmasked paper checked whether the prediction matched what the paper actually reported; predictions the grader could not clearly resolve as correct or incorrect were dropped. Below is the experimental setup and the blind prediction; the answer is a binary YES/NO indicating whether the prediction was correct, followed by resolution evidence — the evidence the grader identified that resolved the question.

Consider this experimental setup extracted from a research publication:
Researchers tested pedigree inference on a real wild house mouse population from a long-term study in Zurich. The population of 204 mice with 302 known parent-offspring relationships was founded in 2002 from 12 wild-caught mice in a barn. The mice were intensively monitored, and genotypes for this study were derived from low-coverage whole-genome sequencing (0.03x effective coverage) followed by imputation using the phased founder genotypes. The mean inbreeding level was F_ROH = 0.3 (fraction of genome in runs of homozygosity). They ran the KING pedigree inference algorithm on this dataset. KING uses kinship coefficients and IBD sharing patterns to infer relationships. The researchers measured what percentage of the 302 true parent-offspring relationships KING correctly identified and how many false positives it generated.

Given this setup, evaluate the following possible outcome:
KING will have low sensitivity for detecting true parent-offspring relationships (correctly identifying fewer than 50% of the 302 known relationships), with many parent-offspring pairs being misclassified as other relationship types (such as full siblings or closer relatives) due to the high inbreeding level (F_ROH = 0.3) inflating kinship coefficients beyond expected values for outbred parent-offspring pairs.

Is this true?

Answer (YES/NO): YES